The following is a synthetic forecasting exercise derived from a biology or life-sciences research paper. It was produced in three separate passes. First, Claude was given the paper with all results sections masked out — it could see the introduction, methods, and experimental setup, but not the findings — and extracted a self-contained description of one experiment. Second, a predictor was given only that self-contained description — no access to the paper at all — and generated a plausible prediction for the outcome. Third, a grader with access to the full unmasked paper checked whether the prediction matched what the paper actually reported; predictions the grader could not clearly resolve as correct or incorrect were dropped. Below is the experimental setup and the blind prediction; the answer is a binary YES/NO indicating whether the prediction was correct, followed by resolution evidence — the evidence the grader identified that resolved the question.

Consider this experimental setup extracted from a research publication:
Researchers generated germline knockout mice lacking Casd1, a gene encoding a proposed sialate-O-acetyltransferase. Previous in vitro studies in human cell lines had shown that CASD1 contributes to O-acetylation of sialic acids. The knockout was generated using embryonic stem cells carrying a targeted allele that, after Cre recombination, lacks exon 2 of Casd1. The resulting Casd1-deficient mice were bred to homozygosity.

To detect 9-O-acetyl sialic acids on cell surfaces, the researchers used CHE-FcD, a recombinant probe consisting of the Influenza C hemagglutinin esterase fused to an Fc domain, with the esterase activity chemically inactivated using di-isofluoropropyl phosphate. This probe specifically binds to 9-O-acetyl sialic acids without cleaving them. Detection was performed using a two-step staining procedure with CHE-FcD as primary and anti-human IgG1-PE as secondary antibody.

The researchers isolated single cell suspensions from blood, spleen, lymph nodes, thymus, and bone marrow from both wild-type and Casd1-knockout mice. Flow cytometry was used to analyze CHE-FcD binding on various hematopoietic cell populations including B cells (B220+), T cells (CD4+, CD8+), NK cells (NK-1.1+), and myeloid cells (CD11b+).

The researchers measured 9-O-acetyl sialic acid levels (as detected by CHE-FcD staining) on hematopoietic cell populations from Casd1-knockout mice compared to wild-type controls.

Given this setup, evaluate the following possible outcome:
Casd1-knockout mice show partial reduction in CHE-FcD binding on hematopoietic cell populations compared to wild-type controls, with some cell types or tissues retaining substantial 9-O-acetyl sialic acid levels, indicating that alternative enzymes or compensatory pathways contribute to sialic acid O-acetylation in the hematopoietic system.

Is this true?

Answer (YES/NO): NO